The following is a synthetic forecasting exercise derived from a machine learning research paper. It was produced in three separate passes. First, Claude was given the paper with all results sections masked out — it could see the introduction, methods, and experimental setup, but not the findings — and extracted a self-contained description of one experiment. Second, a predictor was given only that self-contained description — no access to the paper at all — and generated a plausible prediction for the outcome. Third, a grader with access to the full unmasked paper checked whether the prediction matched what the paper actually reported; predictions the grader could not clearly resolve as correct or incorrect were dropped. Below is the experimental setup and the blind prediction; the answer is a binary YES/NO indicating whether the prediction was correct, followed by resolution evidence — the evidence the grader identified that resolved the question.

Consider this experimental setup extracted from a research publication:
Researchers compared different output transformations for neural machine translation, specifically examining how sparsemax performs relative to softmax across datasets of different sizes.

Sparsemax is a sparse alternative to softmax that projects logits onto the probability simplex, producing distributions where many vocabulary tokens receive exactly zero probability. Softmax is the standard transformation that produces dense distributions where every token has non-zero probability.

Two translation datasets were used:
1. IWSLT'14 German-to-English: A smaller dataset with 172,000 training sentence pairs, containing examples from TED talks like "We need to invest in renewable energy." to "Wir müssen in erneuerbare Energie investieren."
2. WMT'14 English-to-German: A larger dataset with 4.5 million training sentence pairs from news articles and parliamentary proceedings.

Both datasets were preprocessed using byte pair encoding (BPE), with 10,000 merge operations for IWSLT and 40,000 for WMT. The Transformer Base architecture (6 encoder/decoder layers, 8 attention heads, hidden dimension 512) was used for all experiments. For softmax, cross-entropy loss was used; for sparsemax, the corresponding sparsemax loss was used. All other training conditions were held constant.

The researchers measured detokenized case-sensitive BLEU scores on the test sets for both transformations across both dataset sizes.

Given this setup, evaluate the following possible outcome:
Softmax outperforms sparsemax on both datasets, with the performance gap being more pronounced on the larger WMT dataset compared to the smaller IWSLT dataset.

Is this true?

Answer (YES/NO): NO